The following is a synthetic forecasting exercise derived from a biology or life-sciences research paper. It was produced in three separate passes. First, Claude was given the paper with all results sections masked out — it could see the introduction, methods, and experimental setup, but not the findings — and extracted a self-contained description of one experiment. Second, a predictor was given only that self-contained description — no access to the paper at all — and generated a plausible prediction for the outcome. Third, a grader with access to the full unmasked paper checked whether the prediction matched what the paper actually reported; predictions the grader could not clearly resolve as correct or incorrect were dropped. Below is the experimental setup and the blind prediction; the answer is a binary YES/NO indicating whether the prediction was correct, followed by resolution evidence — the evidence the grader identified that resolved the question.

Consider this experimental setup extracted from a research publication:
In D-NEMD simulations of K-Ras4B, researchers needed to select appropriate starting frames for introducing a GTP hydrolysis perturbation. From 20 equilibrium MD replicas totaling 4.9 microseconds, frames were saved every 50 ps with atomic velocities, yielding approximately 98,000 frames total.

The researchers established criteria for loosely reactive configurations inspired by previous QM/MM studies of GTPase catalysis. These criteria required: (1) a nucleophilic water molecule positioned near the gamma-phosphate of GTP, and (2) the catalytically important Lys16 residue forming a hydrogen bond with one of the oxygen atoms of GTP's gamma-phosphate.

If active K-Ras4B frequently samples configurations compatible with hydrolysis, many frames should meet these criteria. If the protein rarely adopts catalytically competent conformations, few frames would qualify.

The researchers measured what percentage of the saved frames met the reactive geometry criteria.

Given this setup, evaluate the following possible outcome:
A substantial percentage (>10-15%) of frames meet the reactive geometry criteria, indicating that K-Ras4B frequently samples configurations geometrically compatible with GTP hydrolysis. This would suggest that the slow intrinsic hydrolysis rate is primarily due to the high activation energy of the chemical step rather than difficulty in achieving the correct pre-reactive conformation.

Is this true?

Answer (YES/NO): YES